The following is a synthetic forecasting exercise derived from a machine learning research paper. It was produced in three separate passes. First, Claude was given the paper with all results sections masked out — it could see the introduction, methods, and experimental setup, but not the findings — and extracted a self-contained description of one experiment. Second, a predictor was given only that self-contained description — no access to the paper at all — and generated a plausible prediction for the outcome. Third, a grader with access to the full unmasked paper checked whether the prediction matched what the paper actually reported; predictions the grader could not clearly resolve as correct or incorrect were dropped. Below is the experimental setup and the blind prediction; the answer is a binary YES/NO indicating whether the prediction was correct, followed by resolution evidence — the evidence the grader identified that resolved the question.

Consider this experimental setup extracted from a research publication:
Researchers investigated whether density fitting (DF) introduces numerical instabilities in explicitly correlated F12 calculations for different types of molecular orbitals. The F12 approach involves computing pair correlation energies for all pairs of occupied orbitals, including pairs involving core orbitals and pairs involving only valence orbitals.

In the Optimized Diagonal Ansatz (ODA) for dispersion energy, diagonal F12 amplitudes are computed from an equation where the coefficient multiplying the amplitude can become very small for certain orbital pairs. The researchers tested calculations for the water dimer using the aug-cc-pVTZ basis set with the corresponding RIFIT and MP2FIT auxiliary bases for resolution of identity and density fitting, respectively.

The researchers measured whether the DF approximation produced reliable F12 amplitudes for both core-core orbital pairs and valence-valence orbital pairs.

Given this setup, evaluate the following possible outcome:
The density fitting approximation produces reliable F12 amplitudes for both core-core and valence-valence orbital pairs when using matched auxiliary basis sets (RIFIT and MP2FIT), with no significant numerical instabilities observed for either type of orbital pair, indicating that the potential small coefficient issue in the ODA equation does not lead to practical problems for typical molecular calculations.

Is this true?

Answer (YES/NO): NO